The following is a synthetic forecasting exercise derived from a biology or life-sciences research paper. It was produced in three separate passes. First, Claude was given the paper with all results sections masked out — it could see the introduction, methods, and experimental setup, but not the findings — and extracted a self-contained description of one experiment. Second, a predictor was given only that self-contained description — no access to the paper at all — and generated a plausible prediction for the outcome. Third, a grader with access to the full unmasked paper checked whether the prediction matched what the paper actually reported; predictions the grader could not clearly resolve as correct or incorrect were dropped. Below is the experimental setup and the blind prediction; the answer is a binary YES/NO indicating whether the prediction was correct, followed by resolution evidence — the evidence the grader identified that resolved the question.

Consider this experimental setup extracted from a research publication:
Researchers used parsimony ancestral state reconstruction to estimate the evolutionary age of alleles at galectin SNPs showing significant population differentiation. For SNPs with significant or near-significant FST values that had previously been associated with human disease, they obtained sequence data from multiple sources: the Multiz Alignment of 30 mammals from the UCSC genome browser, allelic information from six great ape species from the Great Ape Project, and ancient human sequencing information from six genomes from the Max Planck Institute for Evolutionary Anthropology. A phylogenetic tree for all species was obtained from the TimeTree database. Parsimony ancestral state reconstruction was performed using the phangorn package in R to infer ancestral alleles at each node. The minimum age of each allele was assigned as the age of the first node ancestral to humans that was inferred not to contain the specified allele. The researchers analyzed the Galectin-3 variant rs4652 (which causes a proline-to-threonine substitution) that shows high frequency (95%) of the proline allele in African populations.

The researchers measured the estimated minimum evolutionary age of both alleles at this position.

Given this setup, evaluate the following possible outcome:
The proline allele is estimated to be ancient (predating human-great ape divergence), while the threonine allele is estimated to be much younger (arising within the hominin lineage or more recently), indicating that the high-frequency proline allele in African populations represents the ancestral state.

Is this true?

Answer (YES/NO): NO